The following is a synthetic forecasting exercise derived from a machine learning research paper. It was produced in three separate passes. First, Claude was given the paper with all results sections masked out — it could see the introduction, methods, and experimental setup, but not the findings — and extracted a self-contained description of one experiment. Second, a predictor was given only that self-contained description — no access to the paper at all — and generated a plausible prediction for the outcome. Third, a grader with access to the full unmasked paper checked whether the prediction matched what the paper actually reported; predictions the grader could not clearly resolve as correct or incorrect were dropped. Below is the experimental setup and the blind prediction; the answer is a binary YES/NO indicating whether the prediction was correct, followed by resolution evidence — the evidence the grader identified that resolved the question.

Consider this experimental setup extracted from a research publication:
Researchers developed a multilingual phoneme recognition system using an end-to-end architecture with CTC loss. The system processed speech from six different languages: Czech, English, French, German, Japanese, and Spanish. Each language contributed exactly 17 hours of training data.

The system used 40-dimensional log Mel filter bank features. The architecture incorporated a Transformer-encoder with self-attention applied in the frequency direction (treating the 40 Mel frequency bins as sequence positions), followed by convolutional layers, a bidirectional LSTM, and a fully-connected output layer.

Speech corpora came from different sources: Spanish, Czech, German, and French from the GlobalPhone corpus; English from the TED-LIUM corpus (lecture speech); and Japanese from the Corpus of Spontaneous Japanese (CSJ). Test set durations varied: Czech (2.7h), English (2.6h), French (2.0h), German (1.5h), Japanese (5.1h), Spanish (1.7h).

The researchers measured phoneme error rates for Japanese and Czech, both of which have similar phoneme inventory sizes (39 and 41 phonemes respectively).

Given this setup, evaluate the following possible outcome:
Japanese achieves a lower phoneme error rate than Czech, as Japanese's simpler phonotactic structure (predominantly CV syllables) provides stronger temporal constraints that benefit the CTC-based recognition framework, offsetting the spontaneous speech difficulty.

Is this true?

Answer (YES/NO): NO